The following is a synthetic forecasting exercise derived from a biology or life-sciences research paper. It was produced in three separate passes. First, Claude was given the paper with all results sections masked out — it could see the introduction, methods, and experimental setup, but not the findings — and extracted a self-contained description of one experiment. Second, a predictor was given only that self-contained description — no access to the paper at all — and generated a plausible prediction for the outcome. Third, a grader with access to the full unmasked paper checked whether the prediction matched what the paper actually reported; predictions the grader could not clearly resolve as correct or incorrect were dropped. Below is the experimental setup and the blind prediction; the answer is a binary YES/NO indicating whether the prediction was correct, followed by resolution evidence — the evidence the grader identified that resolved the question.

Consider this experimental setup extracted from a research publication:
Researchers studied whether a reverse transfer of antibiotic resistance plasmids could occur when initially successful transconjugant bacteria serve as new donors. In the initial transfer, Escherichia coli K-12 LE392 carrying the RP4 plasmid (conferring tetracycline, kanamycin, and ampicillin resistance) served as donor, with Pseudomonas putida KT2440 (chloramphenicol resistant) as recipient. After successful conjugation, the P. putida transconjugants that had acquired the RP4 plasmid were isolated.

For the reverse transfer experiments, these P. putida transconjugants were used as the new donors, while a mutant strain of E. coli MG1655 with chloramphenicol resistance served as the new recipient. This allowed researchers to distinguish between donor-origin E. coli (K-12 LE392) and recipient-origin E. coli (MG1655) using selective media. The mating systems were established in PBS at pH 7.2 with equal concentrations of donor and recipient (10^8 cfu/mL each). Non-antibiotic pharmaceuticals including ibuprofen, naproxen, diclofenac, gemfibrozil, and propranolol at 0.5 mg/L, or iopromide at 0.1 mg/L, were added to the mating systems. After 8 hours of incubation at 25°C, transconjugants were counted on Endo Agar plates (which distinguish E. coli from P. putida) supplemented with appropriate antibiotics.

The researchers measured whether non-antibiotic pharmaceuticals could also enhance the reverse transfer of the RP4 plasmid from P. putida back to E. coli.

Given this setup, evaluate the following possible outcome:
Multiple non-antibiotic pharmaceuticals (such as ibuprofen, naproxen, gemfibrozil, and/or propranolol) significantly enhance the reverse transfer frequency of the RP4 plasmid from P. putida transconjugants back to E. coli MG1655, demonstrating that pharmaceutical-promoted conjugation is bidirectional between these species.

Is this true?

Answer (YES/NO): YES